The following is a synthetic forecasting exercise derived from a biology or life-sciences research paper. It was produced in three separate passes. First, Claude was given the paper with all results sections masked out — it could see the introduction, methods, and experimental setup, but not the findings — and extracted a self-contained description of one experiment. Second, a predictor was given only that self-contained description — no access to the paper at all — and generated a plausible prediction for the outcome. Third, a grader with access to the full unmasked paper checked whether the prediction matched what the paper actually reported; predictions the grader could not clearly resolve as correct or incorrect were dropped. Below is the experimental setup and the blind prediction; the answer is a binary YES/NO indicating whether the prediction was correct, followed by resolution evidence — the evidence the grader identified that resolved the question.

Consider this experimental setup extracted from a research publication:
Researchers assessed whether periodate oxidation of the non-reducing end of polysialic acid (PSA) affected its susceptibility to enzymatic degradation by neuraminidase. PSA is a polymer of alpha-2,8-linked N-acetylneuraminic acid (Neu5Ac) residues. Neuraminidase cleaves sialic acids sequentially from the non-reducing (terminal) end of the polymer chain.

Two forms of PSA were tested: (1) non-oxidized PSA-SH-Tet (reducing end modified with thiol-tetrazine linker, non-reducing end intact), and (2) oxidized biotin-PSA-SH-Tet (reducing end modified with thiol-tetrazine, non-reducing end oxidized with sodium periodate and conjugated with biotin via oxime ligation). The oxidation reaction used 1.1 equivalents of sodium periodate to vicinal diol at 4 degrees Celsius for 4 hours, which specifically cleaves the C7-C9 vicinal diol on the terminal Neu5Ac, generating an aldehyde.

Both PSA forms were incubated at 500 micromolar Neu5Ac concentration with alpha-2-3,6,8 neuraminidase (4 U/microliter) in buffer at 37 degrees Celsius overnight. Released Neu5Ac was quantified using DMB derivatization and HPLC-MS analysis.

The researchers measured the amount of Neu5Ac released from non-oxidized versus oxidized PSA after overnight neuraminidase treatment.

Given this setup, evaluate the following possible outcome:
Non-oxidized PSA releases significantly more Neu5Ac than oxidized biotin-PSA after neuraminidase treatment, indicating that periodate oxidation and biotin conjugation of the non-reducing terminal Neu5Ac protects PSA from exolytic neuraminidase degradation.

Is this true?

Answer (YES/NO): NO